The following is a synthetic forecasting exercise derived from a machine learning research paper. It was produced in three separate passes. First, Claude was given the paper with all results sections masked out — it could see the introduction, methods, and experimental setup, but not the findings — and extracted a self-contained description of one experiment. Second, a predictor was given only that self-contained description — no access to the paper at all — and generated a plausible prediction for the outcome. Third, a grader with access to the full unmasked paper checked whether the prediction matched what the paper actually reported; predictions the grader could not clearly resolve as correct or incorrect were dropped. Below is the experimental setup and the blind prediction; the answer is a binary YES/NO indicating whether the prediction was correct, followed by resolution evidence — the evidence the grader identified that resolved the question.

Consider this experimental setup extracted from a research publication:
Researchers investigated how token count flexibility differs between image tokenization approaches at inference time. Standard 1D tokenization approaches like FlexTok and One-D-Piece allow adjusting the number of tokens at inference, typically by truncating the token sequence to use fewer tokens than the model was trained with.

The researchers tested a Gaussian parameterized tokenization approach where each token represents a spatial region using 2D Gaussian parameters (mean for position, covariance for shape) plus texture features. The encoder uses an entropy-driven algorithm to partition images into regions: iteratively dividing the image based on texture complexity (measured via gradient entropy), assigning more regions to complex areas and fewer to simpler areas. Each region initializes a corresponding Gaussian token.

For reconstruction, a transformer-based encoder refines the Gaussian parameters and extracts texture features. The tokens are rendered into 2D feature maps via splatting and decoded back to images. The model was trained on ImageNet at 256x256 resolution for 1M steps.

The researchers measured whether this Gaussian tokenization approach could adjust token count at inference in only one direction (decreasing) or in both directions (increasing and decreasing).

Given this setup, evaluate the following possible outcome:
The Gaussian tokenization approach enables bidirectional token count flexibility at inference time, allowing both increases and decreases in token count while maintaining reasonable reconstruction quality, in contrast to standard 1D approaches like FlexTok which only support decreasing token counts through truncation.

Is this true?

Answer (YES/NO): YES